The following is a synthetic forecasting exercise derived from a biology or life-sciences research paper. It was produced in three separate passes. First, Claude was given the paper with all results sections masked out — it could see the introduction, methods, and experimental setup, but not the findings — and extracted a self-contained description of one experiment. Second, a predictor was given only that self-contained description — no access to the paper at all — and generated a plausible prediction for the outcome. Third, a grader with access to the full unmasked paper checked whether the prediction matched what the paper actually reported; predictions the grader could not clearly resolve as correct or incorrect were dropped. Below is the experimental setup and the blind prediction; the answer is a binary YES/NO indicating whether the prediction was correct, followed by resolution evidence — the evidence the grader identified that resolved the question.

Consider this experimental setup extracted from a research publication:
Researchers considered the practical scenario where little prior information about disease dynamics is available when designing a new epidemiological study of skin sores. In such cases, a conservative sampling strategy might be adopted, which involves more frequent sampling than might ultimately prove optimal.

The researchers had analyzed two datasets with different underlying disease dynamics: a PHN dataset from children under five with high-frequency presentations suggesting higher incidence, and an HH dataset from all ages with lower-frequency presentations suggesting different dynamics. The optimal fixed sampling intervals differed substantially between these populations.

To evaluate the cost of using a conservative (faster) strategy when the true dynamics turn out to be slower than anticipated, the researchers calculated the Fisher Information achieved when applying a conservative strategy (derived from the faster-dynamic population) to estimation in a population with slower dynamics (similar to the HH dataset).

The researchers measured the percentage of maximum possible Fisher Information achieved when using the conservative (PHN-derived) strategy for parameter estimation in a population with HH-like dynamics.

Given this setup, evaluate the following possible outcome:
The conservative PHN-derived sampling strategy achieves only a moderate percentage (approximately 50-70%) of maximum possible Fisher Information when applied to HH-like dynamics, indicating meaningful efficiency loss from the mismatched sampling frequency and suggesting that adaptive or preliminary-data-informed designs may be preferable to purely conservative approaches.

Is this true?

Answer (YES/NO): YES